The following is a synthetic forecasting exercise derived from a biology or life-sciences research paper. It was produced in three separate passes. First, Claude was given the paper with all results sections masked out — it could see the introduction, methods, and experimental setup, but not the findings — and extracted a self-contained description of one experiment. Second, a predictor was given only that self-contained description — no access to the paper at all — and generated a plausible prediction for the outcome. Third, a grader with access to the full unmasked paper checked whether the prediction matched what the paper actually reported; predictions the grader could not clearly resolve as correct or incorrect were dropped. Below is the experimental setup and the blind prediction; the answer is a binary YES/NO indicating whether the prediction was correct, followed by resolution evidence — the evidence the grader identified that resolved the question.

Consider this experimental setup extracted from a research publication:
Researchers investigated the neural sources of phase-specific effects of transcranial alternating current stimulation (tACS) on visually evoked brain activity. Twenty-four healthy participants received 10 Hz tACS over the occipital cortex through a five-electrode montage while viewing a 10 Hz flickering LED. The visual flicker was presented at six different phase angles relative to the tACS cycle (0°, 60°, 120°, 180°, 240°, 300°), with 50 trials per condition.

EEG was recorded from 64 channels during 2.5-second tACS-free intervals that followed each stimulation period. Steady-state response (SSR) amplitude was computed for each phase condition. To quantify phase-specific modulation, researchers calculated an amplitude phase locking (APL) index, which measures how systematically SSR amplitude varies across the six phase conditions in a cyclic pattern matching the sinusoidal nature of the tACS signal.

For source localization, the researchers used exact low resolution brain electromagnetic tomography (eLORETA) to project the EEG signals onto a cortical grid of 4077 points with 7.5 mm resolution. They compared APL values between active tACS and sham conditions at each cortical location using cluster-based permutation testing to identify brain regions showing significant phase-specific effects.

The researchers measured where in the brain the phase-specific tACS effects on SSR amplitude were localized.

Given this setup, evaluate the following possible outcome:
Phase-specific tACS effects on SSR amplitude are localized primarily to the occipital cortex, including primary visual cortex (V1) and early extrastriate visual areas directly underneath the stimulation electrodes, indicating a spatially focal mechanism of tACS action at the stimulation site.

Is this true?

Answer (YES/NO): NO